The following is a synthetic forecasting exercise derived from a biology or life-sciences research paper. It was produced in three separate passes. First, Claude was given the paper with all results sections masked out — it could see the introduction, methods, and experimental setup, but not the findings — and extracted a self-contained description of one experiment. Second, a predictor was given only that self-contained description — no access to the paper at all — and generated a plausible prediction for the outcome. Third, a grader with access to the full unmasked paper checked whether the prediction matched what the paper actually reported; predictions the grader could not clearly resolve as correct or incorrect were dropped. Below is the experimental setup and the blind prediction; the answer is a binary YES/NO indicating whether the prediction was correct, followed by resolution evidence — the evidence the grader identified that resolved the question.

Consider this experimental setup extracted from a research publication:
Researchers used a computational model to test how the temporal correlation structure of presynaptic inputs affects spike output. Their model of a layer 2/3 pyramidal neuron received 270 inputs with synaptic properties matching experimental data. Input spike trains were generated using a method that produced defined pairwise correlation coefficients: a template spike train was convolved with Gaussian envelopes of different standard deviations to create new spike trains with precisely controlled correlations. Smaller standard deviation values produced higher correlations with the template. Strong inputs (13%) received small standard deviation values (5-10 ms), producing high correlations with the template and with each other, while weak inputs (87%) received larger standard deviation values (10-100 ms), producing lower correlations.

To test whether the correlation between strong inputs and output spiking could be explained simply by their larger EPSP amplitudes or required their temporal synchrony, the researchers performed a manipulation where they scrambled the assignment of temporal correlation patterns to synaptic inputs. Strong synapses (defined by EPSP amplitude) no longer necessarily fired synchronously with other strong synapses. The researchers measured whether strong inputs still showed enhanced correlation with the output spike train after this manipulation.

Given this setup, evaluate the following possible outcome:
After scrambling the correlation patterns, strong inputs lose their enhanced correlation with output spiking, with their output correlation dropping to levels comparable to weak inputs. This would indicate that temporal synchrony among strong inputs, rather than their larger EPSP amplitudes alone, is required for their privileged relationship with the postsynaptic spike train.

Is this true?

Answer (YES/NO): NO